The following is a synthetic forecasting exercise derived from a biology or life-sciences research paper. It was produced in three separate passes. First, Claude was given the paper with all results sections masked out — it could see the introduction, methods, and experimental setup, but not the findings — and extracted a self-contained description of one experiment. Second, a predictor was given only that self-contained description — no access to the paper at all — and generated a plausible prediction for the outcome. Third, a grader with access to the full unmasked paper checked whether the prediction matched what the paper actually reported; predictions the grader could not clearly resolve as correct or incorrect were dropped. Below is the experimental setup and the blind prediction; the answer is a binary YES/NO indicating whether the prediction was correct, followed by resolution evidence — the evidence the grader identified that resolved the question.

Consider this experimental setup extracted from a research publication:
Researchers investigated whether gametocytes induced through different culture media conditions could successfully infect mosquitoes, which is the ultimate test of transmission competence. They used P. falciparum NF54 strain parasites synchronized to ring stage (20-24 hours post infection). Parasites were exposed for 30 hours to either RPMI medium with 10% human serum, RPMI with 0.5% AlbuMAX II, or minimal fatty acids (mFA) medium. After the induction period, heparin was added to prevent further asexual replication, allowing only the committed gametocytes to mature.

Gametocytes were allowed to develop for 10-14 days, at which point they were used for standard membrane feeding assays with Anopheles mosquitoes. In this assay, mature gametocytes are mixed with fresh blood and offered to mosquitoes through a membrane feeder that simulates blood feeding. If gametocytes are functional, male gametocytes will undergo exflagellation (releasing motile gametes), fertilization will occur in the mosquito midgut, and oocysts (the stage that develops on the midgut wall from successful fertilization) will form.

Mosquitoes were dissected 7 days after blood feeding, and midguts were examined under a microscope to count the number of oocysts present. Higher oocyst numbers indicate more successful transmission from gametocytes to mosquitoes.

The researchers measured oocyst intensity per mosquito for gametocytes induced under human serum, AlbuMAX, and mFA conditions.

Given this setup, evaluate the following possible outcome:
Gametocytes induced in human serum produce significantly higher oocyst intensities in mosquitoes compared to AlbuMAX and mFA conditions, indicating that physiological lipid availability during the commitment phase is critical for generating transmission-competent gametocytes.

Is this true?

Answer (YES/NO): NO